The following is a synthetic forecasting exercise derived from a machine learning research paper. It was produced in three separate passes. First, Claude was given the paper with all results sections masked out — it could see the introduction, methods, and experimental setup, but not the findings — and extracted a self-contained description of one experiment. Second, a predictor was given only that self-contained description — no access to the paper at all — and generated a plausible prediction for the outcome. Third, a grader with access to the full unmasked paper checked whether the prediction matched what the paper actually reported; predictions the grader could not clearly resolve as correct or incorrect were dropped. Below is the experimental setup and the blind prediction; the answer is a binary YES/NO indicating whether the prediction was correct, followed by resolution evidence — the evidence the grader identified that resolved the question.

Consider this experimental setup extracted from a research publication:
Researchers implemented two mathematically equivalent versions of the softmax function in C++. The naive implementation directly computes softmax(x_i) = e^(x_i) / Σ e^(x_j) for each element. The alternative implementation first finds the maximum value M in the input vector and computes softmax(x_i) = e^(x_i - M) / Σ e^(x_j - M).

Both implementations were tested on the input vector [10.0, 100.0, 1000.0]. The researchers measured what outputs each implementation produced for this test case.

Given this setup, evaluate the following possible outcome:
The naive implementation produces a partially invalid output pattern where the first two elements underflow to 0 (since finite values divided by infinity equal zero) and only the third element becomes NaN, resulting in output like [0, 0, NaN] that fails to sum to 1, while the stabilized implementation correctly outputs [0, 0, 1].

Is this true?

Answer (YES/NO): NO